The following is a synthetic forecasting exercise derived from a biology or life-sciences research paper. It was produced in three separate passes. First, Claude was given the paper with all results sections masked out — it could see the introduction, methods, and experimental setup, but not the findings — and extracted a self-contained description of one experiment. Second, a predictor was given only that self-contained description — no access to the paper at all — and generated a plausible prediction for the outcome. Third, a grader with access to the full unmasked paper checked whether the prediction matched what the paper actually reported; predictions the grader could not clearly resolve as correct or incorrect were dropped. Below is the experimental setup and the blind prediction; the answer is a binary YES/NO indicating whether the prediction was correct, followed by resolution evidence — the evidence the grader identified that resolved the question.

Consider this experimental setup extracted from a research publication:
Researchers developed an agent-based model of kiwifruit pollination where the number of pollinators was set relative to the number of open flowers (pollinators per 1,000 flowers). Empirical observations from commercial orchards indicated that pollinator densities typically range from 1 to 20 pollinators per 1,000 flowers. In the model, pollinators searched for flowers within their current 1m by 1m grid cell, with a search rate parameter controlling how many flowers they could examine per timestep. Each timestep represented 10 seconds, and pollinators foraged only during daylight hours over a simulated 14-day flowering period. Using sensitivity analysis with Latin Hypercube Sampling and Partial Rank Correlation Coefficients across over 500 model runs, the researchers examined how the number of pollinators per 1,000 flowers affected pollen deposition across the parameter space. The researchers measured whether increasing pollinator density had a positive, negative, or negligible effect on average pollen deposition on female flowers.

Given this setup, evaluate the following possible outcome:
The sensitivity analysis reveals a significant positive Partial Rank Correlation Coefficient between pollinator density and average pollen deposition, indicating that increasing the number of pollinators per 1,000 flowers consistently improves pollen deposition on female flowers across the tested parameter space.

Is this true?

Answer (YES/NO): YES